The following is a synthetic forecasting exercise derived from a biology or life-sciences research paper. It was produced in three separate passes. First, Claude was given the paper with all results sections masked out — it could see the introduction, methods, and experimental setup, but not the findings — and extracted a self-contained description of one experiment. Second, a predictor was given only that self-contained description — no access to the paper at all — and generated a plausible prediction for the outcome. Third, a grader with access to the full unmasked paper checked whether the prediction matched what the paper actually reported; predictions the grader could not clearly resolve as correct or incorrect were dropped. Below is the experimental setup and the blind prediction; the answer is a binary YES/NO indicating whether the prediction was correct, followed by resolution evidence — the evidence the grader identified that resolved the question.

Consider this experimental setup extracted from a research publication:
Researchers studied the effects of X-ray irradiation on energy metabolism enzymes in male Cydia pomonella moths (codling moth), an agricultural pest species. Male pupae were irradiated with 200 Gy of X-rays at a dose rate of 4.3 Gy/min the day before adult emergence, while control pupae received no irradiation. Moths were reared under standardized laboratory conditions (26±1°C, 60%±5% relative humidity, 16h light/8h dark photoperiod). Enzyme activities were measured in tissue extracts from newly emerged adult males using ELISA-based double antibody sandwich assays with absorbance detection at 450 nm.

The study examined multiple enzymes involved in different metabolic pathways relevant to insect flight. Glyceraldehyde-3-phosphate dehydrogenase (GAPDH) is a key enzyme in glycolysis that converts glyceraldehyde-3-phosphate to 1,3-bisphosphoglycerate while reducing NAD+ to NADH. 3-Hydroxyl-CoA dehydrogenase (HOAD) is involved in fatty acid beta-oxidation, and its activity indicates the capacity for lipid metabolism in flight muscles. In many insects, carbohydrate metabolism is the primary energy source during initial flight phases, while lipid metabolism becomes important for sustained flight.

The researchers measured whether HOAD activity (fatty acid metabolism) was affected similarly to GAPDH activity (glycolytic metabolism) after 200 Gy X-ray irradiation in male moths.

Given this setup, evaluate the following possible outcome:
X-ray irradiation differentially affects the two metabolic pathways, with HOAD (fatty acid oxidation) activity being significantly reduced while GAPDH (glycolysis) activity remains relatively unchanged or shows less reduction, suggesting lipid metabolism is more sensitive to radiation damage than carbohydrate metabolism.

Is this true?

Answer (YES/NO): NO